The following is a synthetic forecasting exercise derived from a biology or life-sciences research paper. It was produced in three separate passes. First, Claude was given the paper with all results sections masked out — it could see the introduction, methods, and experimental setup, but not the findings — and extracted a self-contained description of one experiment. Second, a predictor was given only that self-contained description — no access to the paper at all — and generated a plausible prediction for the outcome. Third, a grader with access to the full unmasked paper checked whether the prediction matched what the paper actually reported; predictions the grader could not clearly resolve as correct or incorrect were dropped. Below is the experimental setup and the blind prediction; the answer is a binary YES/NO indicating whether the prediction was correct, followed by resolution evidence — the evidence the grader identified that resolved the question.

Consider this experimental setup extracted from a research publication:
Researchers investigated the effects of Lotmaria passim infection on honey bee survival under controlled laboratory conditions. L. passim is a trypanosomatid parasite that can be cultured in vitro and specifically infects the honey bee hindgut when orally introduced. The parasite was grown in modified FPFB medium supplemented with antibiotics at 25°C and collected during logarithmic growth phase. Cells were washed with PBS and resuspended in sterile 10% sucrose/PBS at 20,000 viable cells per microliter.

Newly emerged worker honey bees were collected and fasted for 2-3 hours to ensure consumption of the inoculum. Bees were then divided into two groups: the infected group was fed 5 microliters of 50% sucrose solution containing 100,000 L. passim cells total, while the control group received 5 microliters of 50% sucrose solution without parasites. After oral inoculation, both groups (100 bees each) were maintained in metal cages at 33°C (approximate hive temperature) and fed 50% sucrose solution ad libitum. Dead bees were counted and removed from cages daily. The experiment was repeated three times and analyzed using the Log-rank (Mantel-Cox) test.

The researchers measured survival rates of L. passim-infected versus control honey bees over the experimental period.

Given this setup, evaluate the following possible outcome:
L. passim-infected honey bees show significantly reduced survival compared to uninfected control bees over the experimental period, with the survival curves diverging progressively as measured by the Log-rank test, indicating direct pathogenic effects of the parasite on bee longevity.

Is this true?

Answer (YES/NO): YES